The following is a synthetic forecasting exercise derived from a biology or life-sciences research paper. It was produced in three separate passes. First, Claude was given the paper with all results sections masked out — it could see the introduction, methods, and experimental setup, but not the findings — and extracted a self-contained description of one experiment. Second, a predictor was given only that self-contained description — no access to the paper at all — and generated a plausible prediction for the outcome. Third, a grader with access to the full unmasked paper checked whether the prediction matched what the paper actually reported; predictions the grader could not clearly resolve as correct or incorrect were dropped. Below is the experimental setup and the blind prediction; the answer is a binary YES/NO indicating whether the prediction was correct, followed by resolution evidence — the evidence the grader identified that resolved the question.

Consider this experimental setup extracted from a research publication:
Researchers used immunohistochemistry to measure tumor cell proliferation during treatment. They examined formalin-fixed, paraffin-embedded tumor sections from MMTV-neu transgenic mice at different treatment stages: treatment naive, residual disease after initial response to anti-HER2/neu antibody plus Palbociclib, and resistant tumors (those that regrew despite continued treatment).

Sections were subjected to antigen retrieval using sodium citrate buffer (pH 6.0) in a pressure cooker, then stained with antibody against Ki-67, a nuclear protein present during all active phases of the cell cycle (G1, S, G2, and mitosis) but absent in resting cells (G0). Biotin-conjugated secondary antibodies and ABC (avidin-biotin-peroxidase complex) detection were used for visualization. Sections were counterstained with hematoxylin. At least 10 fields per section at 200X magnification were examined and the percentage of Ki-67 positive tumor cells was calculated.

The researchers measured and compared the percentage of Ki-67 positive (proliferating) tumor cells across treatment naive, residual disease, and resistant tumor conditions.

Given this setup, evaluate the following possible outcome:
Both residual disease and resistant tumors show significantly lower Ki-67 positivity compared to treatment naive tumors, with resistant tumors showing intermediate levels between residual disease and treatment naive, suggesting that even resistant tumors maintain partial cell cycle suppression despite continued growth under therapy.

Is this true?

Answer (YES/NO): NO